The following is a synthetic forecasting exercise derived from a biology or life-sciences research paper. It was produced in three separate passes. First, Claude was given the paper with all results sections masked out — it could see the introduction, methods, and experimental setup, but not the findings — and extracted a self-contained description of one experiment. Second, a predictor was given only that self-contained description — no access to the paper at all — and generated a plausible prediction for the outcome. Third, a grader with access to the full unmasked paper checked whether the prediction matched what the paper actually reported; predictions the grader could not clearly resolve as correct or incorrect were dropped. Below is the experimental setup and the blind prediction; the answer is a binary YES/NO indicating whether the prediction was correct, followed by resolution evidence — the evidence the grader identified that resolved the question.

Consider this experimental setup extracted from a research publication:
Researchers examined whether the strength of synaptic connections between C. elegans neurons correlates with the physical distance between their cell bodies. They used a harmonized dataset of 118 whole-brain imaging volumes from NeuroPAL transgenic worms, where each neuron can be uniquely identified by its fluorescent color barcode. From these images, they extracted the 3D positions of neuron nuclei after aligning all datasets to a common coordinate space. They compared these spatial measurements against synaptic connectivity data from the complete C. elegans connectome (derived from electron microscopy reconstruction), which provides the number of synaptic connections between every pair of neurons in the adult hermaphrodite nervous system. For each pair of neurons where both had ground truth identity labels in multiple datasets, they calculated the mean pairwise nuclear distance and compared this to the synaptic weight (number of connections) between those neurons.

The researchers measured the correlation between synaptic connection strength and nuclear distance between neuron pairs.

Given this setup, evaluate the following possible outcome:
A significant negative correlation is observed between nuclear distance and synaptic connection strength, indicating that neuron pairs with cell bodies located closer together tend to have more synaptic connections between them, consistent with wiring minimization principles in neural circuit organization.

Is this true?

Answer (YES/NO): YES